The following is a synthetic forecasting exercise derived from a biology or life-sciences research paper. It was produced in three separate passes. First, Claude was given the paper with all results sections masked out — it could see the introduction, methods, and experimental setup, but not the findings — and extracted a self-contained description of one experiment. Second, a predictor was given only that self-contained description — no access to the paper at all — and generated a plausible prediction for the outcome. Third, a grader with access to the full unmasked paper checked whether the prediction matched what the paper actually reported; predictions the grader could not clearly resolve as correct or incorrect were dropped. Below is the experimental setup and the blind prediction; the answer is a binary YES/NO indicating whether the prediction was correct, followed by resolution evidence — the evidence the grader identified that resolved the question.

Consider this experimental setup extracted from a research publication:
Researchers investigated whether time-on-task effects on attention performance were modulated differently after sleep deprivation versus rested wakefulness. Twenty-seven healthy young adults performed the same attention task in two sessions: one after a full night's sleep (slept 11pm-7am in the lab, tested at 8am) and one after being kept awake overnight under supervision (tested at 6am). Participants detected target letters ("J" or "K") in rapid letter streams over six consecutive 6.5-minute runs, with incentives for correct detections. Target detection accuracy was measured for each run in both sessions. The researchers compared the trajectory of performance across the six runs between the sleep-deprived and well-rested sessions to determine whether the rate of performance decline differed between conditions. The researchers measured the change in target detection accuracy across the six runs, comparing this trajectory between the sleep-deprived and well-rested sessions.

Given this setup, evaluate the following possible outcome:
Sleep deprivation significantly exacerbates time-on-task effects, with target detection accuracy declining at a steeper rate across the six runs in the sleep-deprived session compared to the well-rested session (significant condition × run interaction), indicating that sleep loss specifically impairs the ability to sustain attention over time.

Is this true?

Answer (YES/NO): YES